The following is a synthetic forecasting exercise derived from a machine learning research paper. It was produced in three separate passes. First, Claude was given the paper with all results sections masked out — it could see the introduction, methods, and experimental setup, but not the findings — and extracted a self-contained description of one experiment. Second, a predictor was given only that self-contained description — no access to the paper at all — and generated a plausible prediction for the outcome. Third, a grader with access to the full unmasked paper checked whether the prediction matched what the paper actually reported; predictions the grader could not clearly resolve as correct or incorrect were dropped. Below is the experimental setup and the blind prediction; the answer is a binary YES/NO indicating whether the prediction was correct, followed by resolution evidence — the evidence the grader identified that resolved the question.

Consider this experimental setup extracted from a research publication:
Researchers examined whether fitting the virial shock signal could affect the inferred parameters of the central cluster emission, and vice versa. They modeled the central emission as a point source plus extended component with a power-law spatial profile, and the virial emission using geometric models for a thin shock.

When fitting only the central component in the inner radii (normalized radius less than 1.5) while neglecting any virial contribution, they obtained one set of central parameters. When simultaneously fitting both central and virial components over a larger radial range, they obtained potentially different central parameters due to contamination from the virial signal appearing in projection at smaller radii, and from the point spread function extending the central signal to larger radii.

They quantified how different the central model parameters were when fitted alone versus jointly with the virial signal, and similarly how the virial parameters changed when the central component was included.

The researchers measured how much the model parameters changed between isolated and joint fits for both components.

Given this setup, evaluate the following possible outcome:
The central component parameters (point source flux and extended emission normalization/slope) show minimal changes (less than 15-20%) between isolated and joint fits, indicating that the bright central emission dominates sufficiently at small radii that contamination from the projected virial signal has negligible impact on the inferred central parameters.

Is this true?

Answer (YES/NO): YES